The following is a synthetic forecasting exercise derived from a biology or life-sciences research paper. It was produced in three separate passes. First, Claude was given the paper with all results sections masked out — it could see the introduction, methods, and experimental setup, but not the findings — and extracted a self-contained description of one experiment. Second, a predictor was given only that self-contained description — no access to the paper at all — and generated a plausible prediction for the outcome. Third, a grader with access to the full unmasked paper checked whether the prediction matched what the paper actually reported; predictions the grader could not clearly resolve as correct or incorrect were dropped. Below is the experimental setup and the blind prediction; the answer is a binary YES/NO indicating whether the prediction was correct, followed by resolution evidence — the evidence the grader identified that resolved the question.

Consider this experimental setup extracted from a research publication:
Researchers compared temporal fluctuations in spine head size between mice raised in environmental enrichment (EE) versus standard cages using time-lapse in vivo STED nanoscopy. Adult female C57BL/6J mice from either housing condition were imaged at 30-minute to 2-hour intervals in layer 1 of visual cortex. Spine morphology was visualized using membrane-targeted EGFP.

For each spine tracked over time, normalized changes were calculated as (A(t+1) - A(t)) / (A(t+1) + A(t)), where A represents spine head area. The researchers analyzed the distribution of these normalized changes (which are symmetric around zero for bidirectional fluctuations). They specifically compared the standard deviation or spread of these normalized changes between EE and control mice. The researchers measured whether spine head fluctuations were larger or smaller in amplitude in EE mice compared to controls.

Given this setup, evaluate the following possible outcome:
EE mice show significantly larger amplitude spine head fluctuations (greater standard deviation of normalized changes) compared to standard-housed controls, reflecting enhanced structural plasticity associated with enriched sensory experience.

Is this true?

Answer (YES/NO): NO